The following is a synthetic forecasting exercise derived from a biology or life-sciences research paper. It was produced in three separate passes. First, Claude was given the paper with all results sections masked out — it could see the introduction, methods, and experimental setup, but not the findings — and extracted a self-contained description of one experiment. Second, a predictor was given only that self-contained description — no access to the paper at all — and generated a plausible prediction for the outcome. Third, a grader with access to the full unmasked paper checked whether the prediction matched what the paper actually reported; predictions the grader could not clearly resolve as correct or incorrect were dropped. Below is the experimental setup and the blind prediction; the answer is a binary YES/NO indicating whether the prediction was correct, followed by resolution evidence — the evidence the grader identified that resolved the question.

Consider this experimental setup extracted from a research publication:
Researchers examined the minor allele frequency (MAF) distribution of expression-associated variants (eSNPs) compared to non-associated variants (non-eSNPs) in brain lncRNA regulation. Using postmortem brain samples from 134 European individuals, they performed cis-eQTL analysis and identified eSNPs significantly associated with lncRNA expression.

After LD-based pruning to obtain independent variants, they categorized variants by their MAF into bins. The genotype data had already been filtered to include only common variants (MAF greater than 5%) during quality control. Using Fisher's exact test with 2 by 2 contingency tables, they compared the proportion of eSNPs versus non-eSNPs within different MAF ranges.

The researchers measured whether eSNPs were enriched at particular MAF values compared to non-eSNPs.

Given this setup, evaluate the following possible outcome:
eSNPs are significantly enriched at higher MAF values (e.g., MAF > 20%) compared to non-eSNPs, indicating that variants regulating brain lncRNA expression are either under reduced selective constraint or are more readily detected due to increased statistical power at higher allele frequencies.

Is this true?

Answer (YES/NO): YES